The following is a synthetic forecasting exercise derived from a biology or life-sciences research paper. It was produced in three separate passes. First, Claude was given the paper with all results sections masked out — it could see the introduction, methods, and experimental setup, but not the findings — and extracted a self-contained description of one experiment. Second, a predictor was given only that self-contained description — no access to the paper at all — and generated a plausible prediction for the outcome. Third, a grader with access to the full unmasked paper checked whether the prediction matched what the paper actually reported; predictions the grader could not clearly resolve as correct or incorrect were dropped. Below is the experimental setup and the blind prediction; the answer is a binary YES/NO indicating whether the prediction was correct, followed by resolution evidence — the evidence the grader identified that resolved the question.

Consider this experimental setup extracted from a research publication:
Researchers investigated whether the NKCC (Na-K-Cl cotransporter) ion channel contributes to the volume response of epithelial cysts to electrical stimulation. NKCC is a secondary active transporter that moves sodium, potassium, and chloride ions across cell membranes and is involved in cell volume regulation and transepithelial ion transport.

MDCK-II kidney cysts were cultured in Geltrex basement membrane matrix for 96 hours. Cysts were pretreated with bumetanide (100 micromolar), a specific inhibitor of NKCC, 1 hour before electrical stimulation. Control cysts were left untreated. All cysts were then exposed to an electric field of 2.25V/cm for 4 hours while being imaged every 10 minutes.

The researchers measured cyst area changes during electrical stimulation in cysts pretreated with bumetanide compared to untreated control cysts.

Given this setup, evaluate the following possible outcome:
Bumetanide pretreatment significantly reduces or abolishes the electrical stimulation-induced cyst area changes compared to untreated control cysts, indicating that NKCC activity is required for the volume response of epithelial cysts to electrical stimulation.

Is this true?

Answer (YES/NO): YES